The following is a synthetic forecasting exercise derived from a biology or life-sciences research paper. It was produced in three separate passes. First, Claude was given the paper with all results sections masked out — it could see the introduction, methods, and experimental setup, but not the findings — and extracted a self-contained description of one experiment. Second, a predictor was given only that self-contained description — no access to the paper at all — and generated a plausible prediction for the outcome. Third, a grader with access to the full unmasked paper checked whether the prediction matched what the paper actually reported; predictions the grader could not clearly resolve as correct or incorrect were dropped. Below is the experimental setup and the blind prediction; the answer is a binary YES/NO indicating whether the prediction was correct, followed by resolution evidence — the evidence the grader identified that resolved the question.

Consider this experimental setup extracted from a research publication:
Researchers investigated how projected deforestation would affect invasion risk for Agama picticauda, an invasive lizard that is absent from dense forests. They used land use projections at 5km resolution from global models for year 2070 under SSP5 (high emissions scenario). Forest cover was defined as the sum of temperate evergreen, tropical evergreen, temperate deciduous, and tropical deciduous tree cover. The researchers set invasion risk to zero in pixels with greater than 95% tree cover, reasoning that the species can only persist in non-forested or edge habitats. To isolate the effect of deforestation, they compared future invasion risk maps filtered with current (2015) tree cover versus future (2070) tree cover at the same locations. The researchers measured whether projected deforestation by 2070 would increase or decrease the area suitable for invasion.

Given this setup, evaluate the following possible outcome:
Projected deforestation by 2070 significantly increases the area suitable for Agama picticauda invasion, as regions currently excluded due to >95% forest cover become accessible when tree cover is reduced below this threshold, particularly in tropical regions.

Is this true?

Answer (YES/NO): NO